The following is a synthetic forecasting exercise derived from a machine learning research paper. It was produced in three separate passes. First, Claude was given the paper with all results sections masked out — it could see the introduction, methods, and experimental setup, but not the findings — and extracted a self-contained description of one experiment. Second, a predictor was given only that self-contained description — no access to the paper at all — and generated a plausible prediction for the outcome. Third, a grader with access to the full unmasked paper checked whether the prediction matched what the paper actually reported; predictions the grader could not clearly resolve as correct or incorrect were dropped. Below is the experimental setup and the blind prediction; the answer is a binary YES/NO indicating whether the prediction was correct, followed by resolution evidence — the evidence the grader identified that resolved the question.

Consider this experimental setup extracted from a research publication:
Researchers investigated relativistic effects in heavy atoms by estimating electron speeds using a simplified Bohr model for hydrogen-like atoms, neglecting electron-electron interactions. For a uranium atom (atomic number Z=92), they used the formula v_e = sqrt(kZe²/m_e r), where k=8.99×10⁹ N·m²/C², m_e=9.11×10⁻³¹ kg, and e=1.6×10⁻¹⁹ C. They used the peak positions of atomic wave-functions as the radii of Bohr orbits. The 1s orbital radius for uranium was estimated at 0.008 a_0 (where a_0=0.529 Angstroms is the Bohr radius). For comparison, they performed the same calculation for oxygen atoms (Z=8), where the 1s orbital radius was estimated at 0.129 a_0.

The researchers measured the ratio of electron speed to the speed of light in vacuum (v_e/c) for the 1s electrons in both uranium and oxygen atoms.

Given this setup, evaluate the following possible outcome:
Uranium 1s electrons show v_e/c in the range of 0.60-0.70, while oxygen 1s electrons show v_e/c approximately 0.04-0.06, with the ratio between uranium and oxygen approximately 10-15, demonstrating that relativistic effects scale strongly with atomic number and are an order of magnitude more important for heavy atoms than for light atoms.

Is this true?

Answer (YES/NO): NO